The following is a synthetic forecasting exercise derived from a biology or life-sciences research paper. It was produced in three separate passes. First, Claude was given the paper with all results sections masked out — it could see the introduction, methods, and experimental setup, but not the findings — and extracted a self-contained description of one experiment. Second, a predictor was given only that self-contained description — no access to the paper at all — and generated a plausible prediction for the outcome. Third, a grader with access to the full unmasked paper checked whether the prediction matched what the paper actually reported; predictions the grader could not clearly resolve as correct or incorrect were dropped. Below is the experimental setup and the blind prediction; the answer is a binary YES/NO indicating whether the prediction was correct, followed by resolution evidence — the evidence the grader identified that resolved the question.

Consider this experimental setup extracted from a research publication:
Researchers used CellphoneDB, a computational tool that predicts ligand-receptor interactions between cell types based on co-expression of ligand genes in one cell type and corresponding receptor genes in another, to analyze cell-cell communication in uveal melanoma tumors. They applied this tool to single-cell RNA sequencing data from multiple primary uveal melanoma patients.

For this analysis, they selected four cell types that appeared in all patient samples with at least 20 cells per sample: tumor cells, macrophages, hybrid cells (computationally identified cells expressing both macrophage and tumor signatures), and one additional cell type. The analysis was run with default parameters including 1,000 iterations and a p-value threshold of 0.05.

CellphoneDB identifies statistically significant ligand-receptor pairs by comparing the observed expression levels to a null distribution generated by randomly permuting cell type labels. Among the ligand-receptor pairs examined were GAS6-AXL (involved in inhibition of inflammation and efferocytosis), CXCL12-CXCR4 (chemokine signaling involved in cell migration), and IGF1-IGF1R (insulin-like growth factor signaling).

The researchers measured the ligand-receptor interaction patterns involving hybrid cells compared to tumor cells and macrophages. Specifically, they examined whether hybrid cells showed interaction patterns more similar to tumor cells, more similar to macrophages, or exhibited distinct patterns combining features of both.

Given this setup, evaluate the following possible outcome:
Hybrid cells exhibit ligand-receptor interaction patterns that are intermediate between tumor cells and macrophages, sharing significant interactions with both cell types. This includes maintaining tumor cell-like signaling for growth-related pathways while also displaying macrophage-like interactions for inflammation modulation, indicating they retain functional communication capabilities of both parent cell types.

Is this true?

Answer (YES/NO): NO